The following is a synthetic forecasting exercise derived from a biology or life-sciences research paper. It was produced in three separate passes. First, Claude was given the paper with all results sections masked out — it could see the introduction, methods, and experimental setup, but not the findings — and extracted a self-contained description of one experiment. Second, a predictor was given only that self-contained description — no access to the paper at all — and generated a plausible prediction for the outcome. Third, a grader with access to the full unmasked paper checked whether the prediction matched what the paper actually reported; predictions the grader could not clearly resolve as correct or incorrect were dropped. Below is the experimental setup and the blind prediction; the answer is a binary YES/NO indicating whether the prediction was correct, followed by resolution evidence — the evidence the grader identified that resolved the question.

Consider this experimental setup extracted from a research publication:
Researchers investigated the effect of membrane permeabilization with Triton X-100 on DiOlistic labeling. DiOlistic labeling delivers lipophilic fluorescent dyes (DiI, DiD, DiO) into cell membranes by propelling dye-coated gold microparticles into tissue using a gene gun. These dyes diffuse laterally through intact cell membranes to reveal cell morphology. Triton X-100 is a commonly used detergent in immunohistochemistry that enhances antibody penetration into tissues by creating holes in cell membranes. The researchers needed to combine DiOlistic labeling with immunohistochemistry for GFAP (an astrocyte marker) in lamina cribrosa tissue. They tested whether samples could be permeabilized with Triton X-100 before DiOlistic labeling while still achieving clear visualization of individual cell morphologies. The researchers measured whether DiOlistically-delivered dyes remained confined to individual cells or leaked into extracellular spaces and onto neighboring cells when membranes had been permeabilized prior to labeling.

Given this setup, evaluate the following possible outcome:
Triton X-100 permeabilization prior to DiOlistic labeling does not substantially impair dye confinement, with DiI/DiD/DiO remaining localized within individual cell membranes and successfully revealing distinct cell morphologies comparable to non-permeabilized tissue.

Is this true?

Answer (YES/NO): NO